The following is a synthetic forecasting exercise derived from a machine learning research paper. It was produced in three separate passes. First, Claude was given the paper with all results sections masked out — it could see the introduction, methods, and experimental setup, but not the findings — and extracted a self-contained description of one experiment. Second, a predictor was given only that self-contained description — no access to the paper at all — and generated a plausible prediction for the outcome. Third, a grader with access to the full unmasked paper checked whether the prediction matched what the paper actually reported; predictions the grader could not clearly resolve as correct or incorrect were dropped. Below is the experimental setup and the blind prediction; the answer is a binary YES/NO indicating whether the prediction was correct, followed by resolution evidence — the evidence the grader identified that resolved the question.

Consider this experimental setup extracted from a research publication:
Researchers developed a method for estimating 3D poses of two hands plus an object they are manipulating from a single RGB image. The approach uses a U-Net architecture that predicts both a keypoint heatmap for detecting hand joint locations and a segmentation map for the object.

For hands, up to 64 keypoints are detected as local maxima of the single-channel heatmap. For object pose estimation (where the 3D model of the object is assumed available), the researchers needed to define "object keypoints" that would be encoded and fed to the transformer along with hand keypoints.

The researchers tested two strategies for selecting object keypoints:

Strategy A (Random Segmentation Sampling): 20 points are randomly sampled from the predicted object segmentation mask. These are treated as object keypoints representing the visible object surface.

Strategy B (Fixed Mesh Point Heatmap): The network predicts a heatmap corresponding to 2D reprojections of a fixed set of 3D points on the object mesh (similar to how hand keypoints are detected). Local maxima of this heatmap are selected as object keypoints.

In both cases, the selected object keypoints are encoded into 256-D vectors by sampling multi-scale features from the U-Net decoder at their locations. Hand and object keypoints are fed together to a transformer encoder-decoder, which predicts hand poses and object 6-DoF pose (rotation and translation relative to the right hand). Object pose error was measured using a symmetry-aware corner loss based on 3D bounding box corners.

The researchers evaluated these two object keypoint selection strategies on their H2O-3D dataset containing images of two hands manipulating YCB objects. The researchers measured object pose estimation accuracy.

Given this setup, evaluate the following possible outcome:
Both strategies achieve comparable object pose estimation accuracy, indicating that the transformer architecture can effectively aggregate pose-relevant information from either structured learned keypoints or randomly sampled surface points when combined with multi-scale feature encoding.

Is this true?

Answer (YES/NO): YES